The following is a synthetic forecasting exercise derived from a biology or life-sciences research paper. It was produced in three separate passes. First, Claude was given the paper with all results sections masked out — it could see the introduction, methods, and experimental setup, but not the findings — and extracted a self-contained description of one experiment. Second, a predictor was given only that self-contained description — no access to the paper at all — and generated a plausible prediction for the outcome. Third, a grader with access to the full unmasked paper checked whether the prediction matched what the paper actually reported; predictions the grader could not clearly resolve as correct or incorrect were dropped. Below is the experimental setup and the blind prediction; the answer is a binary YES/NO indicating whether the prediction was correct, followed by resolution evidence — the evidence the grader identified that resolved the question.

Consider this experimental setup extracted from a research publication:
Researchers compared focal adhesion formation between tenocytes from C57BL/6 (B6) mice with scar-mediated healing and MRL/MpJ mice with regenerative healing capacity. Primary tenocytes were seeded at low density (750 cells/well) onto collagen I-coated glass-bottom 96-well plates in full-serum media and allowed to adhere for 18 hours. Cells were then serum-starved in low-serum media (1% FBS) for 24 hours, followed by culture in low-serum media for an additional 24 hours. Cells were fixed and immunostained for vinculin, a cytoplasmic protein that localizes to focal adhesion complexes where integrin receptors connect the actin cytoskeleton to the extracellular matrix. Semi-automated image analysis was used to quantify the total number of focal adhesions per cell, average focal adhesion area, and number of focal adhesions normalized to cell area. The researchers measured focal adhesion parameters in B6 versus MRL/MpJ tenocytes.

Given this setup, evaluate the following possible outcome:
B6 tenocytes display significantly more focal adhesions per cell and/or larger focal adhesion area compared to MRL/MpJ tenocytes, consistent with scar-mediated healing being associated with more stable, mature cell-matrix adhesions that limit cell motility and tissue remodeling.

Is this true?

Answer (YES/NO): NO